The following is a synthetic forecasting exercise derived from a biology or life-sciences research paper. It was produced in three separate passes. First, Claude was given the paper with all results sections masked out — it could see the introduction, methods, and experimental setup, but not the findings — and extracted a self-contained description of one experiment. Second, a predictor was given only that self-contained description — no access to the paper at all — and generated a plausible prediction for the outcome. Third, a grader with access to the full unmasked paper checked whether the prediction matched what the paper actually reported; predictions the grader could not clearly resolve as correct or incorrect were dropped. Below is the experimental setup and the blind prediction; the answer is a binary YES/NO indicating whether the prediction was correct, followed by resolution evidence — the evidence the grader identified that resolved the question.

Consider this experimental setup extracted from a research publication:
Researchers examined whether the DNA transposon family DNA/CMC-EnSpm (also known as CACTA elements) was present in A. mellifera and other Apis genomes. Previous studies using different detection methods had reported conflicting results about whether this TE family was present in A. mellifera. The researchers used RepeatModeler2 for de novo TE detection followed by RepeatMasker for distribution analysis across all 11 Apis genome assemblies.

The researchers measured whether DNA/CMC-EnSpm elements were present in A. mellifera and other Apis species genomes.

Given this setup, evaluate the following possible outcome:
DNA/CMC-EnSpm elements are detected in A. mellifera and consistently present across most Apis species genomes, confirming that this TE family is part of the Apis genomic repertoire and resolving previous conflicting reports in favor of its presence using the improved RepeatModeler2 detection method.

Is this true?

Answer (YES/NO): YES